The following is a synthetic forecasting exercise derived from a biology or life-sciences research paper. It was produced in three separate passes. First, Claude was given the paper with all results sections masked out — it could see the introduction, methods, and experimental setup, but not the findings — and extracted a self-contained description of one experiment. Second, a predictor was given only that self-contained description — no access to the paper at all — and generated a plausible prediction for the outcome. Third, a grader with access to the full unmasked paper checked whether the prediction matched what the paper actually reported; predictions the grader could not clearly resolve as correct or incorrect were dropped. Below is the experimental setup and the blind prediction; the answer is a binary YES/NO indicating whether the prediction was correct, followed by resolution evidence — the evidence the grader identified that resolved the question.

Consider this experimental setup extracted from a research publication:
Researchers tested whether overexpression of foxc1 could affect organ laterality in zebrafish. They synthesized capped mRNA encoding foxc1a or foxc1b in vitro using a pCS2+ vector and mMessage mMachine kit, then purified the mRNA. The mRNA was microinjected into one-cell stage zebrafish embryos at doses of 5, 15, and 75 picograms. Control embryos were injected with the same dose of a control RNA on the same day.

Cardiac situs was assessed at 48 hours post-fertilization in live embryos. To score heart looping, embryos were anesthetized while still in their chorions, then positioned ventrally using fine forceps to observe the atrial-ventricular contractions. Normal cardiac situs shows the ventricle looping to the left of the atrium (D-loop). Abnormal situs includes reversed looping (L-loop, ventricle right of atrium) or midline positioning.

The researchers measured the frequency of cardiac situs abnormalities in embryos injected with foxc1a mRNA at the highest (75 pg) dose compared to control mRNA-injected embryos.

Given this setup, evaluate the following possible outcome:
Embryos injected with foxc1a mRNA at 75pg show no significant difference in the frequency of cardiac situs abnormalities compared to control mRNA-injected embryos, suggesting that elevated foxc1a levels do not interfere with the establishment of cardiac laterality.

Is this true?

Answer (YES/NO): NO